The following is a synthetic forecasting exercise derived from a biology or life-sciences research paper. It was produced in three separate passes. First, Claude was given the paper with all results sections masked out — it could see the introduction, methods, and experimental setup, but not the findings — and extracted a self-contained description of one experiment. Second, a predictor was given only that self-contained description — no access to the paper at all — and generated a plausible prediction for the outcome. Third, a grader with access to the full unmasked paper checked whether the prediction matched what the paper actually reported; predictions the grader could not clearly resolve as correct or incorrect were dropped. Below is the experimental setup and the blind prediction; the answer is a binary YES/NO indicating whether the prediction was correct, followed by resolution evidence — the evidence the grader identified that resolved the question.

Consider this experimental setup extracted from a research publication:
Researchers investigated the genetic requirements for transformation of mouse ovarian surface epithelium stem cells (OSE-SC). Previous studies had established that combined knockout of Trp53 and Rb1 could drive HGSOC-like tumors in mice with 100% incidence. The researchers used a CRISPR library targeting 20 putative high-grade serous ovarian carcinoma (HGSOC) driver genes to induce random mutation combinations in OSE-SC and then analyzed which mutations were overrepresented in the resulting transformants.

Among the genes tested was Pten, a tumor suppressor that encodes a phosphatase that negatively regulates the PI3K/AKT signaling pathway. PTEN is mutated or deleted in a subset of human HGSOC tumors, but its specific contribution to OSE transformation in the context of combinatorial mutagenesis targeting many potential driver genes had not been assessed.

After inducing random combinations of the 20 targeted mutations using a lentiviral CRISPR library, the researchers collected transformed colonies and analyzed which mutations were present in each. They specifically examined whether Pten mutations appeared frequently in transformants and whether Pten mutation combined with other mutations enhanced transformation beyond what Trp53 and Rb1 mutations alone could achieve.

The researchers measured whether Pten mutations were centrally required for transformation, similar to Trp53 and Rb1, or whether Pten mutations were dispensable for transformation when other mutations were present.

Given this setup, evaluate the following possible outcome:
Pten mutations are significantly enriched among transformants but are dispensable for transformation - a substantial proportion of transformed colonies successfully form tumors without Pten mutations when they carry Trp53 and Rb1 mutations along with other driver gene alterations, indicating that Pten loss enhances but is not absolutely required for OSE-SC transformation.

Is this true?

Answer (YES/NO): YES